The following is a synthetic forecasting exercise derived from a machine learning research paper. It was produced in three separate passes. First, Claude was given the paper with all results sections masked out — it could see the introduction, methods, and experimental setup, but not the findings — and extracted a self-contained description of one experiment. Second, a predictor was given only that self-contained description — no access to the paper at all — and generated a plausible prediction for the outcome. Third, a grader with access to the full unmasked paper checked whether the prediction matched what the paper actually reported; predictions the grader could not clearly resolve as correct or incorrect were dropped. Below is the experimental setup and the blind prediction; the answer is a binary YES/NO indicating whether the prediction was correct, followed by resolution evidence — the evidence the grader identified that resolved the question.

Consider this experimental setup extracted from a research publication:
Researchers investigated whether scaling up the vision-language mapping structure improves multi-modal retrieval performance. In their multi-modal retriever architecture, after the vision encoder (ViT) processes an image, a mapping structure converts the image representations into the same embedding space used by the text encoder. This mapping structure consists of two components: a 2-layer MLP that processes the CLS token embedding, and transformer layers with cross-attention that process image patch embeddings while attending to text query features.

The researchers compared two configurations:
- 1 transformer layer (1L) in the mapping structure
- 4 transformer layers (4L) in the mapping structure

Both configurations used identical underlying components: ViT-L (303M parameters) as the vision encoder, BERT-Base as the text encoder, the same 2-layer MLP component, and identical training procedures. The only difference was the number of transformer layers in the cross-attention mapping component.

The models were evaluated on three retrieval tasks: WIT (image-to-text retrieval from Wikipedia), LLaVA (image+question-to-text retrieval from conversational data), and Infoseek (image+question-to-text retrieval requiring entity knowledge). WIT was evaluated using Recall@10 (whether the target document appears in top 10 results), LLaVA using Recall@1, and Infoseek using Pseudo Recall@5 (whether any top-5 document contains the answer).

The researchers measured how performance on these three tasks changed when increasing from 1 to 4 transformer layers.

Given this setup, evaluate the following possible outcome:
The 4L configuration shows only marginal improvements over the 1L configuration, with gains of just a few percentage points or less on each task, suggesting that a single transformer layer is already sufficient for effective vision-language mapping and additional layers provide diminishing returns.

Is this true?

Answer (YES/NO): NO